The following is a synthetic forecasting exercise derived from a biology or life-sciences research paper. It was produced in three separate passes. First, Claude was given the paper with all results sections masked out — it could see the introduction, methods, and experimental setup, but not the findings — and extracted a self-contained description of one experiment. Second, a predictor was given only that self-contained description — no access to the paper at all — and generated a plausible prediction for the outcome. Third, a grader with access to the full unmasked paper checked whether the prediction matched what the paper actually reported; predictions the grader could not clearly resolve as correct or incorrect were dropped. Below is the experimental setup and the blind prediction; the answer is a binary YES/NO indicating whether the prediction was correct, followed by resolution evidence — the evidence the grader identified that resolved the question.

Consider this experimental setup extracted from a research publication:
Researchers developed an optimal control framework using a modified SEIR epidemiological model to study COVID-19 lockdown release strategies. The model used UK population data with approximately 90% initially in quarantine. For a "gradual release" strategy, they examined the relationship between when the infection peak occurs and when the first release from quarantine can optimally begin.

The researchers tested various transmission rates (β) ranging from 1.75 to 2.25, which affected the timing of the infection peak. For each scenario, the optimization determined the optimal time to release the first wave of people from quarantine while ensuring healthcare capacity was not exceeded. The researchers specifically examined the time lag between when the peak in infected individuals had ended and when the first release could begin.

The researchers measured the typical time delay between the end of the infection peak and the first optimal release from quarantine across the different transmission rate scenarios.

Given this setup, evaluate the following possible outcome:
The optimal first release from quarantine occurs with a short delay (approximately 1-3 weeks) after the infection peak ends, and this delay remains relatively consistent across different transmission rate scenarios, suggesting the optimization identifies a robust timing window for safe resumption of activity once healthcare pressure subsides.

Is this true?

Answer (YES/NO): YES